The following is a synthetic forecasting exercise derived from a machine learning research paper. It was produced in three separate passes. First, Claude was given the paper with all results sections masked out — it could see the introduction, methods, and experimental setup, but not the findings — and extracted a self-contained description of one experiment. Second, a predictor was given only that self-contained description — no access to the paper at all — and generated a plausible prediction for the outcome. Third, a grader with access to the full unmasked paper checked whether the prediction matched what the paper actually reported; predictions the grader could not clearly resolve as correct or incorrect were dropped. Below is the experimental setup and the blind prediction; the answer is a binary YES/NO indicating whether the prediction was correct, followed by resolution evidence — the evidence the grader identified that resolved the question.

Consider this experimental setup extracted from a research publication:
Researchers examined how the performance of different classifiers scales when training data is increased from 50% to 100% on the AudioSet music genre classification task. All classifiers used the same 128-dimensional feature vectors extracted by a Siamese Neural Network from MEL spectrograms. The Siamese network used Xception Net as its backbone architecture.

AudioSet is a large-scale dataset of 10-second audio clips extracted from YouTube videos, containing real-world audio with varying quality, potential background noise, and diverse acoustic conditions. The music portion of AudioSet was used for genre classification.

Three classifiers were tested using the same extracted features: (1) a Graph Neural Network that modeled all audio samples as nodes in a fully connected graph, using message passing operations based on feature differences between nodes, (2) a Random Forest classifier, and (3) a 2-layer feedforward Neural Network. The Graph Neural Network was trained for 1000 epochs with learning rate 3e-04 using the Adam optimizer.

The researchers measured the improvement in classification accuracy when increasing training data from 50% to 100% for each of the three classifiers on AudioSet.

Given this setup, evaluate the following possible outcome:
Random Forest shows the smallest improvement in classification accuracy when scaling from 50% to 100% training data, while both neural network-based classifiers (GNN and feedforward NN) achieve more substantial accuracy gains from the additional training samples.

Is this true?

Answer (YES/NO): NO